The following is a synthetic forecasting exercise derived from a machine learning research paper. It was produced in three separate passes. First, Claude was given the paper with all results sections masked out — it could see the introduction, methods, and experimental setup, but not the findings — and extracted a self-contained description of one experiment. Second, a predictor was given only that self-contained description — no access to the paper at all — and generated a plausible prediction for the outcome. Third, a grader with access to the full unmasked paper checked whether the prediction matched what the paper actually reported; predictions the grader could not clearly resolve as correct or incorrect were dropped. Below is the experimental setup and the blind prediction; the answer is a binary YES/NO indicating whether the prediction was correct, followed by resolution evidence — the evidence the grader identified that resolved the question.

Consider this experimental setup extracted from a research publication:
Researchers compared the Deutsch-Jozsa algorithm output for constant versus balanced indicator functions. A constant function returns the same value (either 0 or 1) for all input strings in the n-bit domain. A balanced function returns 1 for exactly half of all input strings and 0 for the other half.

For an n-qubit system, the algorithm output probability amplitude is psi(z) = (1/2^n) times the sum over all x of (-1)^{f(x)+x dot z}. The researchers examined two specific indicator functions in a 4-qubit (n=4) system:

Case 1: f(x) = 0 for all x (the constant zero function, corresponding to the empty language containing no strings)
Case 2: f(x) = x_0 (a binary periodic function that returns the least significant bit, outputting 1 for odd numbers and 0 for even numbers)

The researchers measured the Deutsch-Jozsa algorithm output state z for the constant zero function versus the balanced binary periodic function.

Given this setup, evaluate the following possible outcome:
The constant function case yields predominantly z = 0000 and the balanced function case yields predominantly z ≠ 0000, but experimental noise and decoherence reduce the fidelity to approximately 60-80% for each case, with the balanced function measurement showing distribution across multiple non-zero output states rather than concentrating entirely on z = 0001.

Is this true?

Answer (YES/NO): NO